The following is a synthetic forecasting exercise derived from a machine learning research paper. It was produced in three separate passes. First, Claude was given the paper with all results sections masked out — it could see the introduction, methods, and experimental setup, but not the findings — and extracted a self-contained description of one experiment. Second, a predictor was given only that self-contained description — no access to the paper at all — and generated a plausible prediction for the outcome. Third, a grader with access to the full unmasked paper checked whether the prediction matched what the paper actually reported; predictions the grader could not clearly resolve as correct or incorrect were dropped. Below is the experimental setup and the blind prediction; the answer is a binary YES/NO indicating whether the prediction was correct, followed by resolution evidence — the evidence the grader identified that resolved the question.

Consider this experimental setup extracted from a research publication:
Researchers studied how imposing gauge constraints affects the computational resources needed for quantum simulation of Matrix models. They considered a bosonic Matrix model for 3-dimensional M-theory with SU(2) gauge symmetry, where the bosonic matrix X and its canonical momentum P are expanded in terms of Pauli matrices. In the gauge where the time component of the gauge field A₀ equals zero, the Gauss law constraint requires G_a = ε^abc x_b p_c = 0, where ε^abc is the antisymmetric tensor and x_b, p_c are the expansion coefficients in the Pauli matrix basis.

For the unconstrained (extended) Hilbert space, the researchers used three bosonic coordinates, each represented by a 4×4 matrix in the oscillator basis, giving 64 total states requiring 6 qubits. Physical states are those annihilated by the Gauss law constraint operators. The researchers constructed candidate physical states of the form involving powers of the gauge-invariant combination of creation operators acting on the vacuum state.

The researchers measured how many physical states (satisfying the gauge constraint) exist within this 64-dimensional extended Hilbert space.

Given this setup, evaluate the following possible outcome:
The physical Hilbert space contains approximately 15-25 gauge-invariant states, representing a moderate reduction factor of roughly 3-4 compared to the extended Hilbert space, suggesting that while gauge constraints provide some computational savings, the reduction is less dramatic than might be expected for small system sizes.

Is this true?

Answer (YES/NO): NO